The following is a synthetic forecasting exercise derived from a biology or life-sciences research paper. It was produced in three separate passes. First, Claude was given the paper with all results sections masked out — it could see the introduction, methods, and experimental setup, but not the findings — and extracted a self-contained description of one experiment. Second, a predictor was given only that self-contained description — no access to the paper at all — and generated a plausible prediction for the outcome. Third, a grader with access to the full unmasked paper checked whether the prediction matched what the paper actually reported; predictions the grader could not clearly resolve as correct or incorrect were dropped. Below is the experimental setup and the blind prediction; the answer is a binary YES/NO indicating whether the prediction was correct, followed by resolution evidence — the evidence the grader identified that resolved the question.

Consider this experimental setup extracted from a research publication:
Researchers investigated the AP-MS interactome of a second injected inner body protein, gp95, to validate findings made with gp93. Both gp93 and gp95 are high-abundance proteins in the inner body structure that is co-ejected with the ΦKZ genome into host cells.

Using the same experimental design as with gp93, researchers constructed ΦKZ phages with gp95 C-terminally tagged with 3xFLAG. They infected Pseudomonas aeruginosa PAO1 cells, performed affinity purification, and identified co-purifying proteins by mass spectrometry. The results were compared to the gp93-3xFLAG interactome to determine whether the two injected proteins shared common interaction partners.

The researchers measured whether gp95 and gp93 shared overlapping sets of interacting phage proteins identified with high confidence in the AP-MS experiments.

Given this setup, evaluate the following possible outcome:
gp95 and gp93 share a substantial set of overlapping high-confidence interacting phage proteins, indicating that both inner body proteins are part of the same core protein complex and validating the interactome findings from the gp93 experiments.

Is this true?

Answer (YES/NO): YES